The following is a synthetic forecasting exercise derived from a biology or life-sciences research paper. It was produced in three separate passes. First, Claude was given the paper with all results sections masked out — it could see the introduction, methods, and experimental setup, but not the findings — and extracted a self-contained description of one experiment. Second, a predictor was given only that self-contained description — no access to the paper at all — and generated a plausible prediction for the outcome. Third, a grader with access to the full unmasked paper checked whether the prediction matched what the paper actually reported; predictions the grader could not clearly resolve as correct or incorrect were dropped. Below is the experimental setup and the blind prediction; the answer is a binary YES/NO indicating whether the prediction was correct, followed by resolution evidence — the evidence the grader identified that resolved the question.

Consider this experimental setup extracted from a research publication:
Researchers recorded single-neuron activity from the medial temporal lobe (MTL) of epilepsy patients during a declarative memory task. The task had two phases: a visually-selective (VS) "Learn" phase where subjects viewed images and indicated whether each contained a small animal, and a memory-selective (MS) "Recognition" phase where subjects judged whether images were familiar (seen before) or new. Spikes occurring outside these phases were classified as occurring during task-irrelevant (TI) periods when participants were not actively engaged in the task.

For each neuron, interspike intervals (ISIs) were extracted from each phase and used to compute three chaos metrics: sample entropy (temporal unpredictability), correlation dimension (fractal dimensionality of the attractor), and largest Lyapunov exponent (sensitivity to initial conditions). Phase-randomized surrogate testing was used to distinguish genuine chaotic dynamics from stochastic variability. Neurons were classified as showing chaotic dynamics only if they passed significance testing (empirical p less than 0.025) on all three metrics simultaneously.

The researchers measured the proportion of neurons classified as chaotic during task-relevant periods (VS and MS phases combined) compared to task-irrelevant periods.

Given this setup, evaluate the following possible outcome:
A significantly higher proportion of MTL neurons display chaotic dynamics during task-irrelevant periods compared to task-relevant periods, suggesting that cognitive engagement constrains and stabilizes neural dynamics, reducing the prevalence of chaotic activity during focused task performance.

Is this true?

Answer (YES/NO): NO